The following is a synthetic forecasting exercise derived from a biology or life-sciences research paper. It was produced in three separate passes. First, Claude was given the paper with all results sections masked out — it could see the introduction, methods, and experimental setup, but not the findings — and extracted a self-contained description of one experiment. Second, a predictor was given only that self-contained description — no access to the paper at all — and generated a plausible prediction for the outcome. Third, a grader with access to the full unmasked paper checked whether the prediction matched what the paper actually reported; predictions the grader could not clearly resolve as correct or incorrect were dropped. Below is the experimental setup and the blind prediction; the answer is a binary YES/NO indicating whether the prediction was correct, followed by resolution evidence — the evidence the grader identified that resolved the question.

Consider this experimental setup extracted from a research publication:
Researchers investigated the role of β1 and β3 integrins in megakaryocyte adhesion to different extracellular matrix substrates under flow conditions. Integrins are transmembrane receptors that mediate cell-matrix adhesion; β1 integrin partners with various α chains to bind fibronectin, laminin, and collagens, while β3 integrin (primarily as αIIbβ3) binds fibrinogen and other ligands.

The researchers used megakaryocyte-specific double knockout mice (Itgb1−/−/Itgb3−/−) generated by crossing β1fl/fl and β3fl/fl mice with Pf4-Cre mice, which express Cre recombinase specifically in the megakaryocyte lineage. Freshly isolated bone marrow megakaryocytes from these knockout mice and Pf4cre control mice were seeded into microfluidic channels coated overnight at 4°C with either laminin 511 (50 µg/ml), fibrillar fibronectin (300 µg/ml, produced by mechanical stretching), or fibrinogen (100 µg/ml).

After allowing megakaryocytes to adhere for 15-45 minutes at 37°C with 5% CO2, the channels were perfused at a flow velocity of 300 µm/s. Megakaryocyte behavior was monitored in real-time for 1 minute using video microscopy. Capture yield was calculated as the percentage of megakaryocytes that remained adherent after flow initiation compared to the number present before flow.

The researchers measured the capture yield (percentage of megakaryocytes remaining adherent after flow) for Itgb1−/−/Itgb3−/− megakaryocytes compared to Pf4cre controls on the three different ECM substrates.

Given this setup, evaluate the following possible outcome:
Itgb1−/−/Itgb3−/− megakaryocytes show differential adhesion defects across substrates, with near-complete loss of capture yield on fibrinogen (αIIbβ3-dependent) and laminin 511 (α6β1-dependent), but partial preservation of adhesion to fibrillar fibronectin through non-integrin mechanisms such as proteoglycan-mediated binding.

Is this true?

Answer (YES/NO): NO